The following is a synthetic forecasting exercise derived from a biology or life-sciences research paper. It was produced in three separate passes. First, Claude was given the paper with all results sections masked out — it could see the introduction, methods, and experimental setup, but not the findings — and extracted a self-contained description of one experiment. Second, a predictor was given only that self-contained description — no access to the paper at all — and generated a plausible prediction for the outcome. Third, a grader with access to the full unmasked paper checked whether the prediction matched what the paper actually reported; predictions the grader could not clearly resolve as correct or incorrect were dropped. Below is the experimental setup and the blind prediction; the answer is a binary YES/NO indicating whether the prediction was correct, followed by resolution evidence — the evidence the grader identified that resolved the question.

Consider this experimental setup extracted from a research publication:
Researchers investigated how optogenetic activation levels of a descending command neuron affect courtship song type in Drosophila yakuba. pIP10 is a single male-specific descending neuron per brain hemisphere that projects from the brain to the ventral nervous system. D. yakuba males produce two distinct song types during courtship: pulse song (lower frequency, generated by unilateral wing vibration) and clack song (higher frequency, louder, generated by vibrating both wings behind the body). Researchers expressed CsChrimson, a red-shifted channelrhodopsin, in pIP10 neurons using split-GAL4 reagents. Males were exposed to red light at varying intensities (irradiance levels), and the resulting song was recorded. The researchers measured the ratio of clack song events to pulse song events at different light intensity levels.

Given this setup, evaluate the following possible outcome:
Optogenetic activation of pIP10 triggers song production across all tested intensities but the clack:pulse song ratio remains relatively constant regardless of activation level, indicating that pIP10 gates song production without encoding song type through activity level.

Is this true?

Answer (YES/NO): NO